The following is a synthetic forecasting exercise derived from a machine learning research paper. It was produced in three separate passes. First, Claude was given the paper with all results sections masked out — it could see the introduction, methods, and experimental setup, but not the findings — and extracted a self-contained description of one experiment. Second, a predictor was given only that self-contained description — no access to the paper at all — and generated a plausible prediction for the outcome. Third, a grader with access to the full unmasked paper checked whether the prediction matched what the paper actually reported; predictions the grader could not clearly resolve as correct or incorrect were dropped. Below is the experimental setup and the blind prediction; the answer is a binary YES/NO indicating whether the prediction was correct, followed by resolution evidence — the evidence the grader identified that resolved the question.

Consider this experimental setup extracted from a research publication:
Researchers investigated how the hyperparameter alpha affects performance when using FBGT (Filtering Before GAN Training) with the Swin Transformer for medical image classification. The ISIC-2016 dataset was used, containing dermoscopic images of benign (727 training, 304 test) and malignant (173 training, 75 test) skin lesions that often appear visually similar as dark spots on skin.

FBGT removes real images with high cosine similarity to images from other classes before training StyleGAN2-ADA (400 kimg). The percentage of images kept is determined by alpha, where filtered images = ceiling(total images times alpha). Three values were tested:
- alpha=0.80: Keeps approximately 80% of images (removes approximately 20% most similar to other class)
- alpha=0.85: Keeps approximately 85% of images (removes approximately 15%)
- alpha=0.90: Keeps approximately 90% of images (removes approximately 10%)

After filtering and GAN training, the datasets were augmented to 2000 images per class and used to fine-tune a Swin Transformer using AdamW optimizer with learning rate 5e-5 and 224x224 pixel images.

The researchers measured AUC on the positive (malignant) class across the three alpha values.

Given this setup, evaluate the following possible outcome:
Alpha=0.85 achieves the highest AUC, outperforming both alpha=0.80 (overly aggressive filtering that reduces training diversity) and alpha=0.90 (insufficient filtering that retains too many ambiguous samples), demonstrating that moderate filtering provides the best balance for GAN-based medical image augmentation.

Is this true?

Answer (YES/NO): YES